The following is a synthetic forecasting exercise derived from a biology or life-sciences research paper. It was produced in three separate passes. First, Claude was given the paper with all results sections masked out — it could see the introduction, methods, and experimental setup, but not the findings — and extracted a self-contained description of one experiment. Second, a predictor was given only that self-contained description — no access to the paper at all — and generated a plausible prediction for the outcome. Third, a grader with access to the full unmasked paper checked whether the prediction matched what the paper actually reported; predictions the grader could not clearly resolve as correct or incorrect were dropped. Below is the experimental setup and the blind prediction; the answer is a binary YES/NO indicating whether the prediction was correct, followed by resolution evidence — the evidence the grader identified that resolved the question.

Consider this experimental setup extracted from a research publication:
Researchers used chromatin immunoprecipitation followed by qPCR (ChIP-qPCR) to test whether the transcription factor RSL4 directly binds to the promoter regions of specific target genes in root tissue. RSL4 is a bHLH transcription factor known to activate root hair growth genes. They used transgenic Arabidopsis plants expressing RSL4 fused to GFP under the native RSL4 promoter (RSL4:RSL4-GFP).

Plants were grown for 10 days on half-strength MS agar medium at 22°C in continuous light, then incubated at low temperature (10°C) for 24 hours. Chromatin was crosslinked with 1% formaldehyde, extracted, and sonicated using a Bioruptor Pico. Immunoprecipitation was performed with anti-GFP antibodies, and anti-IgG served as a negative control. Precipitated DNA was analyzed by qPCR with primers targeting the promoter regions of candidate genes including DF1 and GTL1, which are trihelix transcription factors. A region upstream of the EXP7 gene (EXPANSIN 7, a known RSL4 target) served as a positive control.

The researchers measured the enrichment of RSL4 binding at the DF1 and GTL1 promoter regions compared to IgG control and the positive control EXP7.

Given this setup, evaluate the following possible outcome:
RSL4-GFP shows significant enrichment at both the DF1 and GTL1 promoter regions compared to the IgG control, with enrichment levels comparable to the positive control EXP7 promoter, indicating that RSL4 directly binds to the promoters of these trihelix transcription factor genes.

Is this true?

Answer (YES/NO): NO